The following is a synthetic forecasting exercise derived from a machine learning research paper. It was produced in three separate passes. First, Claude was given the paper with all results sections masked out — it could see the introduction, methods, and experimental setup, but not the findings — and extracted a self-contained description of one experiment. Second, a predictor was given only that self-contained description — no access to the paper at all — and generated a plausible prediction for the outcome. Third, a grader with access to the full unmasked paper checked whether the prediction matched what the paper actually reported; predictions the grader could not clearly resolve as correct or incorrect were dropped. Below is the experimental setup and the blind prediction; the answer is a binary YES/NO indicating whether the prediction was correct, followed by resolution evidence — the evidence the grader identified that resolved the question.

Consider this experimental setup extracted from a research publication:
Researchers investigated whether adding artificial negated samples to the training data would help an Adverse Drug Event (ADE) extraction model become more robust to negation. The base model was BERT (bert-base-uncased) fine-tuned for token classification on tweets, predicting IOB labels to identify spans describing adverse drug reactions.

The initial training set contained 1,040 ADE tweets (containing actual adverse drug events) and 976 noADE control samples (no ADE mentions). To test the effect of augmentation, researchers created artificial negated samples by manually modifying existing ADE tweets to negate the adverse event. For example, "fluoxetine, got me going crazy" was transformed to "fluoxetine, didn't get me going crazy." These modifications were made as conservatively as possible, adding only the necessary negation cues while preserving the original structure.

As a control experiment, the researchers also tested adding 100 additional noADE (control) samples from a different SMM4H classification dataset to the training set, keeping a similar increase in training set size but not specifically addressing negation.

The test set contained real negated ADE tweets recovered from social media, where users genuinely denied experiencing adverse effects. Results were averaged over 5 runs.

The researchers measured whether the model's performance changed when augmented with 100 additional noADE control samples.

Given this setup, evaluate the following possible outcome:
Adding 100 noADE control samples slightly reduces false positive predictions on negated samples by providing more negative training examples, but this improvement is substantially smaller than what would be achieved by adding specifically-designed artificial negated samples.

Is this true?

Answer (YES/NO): NO